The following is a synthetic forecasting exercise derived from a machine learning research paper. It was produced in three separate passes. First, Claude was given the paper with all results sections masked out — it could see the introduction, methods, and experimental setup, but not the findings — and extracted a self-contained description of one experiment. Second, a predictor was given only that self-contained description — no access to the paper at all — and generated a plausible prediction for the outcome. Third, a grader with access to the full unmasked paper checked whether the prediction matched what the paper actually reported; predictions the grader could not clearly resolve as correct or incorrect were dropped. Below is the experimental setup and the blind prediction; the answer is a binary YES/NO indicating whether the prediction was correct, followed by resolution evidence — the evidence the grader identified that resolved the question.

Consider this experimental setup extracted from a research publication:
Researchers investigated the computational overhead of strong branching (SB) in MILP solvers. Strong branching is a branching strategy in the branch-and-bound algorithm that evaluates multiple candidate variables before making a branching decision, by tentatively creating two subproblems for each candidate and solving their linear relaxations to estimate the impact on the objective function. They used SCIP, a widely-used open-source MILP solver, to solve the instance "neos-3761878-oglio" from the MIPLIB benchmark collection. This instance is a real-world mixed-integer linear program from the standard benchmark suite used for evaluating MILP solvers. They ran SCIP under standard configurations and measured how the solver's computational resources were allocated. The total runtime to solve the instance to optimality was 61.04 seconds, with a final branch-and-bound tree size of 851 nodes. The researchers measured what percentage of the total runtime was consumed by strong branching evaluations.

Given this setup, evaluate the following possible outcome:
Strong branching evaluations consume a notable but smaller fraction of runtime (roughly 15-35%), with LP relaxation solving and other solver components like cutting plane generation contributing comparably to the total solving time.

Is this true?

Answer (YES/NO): NO